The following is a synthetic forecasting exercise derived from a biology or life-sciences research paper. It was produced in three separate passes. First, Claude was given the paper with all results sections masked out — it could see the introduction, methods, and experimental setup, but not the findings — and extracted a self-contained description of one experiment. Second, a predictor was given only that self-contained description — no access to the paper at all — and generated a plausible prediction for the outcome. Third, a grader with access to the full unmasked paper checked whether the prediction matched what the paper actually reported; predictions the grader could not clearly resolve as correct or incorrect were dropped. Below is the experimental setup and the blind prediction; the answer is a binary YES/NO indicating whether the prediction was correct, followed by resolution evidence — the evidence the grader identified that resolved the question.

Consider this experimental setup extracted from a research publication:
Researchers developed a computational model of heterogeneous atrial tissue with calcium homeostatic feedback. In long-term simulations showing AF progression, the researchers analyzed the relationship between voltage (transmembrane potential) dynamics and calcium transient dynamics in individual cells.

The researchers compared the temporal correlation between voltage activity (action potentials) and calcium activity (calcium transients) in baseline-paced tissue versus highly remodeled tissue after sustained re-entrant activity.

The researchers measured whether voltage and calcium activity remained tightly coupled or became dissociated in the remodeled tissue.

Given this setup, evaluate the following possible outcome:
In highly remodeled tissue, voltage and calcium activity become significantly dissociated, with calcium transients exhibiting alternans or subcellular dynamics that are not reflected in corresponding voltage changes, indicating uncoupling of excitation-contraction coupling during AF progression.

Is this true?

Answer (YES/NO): YES